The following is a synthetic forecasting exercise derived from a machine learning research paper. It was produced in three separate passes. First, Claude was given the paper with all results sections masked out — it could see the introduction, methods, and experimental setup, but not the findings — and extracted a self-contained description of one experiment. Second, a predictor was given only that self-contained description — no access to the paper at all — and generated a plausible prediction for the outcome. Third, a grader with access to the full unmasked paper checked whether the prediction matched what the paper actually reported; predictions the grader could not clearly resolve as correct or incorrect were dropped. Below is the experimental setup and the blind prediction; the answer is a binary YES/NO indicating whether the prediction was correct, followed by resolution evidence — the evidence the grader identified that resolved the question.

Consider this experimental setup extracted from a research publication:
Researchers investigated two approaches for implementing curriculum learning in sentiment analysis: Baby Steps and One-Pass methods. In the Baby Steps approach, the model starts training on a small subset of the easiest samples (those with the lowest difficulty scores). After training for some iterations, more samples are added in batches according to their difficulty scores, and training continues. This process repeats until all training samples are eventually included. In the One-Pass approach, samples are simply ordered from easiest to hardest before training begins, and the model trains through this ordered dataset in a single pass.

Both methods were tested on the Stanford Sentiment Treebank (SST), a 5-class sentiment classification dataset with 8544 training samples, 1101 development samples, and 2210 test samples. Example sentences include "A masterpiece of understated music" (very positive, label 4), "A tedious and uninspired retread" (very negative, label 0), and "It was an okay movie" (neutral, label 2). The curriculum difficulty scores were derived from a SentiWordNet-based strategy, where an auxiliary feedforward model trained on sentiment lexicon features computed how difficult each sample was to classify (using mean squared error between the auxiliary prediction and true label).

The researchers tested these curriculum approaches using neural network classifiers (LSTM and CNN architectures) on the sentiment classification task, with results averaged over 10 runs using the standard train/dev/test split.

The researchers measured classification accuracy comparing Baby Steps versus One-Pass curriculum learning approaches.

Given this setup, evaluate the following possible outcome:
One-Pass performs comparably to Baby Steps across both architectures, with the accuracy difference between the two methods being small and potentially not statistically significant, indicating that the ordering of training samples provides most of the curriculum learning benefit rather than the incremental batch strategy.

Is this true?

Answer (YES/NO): NO